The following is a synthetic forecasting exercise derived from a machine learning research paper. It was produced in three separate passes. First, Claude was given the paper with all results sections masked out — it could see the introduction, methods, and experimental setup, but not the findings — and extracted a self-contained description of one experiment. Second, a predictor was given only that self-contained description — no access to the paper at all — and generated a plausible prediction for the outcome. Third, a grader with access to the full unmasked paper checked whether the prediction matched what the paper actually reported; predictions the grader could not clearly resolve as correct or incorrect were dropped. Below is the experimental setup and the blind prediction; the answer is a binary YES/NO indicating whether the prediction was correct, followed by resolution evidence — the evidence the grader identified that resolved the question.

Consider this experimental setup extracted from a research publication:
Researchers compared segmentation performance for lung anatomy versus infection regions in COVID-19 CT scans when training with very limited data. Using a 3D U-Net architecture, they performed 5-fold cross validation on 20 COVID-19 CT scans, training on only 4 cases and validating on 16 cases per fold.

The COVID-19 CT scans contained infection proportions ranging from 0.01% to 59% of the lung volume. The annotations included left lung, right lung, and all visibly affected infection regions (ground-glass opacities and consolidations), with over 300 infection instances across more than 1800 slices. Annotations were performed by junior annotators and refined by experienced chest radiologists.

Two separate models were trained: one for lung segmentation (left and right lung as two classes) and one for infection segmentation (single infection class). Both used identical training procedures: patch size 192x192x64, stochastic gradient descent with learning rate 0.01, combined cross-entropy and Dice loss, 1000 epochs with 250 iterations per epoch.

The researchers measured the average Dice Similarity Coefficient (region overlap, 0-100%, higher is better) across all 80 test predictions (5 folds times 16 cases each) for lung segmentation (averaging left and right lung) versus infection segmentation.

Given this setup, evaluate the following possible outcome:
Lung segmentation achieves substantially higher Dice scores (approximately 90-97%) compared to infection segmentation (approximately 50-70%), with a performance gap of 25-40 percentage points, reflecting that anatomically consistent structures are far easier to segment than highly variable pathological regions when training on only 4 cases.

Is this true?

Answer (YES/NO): NO